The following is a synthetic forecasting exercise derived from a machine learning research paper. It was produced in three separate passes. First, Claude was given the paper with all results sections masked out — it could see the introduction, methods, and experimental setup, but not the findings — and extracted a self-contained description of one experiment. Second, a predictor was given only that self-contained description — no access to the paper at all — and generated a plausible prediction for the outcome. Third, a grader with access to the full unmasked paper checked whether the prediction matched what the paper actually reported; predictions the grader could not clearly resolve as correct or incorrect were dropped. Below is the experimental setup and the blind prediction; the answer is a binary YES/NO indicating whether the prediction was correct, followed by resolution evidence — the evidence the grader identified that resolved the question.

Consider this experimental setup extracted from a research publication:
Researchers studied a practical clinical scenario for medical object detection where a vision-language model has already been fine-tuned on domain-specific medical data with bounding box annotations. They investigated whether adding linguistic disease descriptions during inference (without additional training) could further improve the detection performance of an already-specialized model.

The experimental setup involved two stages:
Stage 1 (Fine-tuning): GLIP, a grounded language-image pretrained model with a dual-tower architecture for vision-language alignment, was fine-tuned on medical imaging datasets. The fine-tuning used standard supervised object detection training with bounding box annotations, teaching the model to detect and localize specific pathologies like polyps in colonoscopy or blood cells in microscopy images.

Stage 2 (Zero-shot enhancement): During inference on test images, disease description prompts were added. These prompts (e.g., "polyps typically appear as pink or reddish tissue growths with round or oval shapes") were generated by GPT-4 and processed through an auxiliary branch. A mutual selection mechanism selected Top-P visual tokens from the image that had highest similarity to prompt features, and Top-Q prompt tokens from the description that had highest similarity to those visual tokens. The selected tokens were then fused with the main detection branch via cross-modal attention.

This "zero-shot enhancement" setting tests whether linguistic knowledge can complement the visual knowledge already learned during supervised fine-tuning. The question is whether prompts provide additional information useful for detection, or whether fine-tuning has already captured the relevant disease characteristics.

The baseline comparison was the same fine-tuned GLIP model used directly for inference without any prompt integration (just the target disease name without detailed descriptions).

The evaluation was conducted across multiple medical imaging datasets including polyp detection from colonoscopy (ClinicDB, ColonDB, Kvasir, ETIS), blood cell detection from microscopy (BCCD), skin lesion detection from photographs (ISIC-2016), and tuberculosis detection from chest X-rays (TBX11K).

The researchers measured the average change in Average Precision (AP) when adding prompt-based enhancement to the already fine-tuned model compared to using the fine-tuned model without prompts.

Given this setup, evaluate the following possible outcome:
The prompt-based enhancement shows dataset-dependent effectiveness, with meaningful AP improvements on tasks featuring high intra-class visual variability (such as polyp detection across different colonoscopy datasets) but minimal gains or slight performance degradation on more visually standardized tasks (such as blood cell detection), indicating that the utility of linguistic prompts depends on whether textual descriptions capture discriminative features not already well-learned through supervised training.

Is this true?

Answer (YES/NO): NO